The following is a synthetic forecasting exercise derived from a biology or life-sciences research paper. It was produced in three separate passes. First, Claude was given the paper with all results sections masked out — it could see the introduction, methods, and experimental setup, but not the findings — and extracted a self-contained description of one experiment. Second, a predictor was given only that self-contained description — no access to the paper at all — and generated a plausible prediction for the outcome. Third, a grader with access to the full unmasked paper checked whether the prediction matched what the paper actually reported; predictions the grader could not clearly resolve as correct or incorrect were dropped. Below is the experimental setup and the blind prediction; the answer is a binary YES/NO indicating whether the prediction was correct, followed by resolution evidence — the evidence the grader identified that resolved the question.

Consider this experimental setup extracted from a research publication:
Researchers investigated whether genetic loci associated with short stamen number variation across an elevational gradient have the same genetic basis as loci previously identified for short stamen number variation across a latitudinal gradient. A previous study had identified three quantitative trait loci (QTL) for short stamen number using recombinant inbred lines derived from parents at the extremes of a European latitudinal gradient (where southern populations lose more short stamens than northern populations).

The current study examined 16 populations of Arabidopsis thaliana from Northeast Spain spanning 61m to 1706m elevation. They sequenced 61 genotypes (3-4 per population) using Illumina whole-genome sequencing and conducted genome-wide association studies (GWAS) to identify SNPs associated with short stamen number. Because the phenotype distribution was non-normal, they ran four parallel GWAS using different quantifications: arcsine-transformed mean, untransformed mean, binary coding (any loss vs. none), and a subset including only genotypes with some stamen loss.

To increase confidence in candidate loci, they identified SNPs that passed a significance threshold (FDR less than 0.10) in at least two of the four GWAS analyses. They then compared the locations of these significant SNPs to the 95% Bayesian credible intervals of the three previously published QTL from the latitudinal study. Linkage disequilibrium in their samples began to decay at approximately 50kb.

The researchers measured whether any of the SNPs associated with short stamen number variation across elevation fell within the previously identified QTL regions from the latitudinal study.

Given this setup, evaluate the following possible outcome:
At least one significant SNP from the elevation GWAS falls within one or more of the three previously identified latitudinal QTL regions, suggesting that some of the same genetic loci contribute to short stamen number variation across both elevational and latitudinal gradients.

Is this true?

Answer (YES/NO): NO